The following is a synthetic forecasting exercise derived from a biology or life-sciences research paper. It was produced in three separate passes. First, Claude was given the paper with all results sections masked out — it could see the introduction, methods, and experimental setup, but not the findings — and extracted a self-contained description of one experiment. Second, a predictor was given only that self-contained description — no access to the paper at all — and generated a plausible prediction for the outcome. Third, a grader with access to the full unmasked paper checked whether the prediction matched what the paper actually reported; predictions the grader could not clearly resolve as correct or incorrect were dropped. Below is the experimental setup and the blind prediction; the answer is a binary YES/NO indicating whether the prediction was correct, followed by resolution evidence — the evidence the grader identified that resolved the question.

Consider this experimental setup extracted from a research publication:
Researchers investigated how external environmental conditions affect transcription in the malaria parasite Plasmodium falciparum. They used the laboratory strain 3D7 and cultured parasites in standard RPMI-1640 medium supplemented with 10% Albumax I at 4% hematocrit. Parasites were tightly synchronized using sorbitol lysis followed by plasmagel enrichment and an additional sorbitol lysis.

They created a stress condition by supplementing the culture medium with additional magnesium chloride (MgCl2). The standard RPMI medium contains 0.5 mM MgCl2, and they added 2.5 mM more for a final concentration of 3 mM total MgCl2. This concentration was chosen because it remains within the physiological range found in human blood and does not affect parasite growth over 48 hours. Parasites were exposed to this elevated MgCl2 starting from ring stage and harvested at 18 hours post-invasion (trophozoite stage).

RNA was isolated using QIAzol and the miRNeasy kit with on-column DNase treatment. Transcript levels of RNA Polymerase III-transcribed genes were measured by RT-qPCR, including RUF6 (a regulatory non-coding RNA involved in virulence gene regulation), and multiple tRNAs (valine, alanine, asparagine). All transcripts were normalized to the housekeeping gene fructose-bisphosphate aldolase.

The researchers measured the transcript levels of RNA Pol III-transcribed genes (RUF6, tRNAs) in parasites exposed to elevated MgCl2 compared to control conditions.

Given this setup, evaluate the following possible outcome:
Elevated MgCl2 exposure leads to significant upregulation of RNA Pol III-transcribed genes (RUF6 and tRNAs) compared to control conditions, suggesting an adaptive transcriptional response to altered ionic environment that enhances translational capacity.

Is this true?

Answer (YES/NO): NO